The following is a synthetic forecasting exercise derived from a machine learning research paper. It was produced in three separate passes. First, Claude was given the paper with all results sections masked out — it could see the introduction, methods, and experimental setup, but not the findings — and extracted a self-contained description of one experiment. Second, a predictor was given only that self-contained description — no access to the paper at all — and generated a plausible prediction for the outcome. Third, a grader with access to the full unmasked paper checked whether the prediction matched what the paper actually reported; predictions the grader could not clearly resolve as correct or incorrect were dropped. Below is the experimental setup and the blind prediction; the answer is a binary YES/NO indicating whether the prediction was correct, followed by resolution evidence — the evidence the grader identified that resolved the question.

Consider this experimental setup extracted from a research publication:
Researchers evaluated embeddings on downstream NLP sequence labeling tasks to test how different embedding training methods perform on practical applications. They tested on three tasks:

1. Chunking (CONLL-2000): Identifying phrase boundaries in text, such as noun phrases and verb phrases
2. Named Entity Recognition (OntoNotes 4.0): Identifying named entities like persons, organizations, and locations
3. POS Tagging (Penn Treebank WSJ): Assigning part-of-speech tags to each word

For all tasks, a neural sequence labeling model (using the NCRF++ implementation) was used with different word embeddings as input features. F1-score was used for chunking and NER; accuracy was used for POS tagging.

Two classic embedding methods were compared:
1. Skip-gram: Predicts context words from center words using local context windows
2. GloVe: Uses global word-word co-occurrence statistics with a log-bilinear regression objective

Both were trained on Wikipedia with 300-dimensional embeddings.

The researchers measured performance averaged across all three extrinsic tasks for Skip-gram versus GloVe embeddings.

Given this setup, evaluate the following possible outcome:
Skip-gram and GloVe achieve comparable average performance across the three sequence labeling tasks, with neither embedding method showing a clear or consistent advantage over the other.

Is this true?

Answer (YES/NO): NO